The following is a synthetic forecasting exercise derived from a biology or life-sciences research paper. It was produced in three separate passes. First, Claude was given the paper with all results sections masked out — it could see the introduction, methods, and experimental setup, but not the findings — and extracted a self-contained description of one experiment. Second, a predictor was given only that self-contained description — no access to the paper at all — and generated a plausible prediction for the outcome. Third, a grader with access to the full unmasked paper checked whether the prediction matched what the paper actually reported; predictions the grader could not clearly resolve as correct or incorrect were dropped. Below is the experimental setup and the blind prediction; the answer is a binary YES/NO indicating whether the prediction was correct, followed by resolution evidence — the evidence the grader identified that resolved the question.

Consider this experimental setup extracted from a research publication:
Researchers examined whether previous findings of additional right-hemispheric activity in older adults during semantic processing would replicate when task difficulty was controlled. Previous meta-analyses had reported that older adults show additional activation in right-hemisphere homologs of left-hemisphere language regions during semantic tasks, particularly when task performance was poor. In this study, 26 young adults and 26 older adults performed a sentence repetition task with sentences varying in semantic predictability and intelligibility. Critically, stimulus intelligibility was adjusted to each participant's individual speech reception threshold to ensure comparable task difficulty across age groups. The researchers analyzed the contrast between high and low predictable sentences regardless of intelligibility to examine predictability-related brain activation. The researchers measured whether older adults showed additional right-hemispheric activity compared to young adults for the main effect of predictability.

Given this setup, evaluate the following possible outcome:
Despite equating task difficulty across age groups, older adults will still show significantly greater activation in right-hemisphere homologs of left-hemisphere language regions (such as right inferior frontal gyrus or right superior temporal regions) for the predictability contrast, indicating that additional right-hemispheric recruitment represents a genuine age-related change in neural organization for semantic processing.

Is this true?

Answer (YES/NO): NO